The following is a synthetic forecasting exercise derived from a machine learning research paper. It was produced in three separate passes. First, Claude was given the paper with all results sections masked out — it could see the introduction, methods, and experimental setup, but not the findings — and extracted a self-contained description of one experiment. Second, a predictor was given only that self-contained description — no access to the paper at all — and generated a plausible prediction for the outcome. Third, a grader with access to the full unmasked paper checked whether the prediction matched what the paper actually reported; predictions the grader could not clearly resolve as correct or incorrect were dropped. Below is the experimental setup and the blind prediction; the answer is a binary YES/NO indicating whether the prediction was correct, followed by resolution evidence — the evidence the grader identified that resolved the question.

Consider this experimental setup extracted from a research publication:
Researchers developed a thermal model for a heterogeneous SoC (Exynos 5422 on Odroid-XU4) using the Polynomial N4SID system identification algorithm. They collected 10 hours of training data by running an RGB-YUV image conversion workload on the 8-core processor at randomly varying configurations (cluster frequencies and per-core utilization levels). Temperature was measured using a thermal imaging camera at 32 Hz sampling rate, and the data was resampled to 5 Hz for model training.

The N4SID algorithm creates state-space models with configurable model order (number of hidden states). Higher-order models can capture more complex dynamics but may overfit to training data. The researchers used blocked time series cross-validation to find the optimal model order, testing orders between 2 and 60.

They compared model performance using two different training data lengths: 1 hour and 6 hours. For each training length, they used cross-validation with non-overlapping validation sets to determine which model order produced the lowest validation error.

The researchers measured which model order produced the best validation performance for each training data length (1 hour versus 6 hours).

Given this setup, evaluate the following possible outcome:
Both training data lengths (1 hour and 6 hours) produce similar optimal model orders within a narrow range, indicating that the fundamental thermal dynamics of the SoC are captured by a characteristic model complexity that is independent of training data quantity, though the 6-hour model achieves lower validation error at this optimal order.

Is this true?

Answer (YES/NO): NO